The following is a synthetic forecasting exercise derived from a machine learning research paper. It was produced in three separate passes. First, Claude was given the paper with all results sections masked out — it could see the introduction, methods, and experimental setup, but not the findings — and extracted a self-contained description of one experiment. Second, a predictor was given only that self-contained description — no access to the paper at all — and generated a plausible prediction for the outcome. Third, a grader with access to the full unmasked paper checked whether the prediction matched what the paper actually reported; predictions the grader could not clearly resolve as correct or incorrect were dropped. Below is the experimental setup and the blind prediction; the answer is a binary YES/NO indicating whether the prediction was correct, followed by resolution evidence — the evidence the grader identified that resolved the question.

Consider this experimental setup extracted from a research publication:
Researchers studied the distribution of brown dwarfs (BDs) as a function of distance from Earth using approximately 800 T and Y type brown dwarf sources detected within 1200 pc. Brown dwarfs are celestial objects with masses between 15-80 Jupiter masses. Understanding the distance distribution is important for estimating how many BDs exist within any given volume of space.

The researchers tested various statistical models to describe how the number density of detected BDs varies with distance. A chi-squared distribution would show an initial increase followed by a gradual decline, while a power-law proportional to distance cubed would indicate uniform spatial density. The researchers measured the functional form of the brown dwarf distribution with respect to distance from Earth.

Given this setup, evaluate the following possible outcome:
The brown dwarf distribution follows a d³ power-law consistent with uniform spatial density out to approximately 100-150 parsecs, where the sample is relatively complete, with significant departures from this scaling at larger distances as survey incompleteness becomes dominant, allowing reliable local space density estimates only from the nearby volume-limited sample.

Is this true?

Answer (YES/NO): NO